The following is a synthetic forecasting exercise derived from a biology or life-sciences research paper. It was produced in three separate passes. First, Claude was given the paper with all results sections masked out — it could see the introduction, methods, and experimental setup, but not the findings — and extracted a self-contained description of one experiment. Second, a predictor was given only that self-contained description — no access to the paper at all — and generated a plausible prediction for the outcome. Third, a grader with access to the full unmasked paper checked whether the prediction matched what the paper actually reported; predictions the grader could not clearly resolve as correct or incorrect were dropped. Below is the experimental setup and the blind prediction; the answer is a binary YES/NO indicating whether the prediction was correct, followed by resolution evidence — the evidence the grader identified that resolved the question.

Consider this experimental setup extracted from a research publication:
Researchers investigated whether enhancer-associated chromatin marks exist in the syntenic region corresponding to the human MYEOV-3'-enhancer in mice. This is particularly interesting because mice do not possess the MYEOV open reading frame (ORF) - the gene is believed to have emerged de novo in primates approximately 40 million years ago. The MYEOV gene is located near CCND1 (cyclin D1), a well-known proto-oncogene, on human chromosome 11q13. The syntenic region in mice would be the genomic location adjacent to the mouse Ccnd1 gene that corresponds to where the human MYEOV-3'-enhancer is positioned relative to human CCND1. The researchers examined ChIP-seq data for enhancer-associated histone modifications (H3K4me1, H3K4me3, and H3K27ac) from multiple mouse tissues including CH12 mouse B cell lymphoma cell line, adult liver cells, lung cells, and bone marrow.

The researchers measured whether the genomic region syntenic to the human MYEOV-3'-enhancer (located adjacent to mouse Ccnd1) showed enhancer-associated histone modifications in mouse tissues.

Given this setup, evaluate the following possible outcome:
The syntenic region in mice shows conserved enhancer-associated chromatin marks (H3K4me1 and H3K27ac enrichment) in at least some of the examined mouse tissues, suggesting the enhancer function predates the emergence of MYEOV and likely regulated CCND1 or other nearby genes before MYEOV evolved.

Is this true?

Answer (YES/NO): YES